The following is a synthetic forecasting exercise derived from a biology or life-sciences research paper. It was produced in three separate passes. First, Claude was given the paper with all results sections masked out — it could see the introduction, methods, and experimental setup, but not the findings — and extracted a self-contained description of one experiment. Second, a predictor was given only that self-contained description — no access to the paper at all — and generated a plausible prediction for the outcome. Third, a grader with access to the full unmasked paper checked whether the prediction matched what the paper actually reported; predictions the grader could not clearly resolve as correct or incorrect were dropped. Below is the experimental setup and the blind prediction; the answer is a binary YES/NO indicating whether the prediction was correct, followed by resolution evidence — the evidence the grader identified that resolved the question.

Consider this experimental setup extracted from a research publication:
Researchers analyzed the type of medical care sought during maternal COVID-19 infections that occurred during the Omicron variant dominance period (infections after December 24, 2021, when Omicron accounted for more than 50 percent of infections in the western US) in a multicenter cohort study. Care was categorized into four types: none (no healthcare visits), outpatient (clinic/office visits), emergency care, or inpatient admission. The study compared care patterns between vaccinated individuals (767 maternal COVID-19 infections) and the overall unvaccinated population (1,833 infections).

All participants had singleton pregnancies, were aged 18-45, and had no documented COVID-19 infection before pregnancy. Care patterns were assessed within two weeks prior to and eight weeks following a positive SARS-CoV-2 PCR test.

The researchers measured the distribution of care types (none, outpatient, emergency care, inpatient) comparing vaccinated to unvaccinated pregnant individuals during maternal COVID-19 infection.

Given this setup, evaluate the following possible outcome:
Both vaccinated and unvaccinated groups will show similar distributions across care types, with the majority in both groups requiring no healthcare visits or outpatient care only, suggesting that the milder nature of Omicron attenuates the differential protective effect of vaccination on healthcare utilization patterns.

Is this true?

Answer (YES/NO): NO